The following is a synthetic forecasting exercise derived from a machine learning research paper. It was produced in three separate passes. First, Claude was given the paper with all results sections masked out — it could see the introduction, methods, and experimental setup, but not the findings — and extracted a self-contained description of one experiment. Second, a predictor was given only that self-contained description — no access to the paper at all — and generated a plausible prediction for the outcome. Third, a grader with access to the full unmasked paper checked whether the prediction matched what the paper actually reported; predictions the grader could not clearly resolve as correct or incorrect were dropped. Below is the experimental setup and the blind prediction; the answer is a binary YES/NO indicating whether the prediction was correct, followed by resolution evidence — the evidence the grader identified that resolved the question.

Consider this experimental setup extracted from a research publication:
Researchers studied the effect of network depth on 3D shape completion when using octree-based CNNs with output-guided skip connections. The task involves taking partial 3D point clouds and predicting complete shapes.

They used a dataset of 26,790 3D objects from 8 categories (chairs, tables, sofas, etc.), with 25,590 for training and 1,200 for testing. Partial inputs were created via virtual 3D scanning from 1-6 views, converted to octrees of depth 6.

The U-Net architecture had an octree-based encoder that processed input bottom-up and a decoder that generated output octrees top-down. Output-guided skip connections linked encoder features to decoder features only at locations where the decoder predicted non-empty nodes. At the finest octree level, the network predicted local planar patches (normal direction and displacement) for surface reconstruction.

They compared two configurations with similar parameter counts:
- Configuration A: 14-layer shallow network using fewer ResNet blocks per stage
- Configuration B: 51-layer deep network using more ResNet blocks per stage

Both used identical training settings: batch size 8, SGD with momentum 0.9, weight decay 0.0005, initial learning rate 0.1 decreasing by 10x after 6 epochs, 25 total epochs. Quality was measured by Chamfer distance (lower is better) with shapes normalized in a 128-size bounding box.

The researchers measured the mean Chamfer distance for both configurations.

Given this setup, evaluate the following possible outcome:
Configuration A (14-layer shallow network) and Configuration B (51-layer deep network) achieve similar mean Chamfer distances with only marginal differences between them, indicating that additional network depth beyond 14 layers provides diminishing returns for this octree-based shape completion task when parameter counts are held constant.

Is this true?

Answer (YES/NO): NO